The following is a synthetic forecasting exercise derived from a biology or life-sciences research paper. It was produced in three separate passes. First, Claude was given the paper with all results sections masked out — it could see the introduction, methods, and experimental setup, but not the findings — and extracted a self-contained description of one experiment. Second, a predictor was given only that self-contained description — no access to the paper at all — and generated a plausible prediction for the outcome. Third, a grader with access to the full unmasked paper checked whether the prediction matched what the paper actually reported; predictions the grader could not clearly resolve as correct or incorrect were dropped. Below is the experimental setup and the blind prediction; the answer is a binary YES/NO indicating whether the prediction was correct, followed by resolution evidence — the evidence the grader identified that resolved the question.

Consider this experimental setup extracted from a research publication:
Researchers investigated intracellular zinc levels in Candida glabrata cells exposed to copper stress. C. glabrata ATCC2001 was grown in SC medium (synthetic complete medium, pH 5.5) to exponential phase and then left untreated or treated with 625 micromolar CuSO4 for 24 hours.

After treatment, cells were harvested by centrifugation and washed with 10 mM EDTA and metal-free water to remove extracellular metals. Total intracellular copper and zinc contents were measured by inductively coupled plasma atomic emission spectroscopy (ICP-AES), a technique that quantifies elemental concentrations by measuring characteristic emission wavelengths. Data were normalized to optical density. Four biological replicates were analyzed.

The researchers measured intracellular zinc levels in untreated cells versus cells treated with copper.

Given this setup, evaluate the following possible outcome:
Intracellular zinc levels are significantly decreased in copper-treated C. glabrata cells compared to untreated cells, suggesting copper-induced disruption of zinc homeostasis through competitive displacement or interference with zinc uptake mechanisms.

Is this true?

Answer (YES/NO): NO